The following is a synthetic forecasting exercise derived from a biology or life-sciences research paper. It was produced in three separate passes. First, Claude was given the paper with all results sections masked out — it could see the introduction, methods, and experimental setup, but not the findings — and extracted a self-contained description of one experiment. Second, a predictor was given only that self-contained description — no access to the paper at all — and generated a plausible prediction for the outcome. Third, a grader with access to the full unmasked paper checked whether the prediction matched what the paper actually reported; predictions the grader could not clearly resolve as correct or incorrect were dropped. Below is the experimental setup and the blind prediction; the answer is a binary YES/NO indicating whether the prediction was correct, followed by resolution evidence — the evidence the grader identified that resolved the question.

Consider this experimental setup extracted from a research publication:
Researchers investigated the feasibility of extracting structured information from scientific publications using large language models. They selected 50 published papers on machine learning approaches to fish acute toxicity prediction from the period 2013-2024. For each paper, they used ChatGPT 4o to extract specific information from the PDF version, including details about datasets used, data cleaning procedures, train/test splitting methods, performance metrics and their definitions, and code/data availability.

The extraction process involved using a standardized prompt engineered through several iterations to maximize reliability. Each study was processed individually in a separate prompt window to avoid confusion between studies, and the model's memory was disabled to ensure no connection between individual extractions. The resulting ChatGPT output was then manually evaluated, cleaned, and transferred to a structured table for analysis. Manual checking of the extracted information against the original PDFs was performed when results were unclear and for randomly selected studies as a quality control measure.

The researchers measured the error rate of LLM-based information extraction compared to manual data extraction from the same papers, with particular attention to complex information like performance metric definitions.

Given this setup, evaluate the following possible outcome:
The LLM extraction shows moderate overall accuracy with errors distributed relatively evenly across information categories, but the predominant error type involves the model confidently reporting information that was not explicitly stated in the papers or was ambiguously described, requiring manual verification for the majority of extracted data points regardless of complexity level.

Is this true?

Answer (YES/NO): NO